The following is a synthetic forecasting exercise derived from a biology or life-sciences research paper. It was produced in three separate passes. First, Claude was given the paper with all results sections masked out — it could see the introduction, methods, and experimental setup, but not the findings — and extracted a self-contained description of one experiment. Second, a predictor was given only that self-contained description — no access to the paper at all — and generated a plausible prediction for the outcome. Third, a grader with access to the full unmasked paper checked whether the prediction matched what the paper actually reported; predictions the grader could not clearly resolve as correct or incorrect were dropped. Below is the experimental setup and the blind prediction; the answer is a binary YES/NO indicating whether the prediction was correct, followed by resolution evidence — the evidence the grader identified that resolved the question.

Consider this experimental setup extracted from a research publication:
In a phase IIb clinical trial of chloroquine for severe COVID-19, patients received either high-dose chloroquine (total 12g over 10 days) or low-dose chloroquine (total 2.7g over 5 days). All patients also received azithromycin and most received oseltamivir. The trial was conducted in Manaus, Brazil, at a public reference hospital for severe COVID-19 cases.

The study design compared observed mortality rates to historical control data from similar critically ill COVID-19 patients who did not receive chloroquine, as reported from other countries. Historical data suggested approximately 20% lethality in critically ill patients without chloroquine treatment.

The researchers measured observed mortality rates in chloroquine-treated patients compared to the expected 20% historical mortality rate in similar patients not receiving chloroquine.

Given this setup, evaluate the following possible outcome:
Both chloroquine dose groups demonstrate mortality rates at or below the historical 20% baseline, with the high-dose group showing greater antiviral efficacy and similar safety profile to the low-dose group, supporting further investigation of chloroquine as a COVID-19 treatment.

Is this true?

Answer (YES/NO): NO